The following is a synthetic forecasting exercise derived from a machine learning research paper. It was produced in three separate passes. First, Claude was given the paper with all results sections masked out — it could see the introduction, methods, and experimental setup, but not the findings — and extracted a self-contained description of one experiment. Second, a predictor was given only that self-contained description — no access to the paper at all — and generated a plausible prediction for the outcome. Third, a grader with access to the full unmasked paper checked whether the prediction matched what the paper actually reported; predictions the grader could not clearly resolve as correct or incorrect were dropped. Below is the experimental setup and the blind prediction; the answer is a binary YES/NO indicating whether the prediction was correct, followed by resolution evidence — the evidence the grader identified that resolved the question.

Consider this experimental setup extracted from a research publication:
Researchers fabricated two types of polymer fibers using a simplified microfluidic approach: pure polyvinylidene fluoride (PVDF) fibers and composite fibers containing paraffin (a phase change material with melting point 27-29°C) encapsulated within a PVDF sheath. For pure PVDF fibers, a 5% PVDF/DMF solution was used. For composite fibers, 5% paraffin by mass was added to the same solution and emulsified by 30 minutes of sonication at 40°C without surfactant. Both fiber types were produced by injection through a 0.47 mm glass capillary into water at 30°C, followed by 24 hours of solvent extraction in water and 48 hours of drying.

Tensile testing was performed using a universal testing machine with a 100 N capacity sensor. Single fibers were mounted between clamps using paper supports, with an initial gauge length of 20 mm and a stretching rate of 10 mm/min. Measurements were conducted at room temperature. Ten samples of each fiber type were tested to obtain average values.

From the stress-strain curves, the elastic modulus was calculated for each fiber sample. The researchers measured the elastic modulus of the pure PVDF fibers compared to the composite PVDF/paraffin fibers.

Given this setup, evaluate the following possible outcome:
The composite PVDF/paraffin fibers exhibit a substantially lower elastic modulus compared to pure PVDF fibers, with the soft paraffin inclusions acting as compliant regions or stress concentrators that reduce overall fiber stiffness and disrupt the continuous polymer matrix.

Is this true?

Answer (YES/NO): NO